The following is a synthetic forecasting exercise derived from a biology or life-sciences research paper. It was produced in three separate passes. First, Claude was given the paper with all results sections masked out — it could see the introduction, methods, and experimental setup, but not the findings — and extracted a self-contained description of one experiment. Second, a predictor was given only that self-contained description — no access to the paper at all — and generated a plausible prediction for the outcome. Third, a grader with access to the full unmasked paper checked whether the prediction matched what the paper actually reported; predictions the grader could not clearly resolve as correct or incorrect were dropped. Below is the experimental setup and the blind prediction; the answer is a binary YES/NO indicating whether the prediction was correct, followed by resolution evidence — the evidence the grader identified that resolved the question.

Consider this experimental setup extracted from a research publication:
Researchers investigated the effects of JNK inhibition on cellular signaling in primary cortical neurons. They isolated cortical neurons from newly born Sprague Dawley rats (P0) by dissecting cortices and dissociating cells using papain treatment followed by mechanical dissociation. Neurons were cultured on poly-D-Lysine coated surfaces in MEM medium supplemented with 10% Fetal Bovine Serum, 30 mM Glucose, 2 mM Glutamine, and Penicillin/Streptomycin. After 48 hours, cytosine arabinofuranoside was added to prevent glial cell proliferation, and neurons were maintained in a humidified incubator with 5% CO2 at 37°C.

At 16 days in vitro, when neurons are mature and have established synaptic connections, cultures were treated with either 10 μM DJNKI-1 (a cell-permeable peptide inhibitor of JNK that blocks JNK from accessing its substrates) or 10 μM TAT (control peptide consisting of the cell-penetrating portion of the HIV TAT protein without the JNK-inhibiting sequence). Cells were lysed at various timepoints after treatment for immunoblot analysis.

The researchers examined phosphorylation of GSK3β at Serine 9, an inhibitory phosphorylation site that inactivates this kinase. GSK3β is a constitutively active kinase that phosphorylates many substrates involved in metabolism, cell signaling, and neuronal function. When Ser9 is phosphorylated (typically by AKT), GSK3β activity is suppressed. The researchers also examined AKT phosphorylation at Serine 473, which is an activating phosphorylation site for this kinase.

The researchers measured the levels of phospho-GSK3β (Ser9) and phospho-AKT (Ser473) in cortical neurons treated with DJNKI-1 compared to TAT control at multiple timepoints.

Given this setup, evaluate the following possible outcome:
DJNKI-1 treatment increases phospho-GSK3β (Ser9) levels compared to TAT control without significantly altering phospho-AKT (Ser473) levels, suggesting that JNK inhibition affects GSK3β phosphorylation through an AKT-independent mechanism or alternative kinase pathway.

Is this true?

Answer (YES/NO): NO